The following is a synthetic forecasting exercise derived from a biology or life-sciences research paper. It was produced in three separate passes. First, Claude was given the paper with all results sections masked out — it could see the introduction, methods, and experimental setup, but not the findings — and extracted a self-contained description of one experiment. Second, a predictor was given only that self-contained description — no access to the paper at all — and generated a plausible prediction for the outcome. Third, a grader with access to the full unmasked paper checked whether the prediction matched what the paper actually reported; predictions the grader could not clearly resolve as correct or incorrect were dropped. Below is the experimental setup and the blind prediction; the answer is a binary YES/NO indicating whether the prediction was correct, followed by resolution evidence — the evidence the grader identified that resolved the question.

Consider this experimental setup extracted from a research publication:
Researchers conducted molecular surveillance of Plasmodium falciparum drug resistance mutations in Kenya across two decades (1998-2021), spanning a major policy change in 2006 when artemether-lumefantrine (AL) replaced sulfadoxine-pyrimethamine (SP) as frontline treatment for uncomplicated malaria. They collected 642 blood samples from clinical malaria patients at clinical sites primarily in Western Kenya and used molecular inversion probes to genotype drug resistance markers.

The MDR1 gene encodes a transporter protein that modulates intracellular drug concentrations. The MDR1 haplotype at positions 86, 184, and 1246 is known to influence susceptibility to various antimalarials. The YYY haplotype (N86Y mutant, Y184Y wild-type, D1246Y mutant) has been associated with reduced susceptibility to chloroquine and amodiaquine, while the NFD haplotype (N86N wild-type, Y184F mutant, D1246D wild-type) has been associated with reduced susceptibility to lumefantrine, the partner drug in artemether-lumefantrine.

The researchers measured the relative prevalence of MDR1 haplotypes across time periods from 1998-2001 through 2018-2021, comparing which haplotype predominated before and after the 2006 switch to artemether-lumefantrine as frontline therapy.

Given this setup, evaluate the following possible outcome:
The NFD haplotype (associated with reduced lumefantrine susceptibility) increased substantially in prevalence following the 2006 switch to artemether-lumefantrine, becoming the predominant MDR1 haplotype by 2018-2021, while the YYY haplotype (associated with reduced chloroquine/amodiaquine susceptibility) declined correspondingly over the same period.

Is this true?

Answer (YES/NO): YES